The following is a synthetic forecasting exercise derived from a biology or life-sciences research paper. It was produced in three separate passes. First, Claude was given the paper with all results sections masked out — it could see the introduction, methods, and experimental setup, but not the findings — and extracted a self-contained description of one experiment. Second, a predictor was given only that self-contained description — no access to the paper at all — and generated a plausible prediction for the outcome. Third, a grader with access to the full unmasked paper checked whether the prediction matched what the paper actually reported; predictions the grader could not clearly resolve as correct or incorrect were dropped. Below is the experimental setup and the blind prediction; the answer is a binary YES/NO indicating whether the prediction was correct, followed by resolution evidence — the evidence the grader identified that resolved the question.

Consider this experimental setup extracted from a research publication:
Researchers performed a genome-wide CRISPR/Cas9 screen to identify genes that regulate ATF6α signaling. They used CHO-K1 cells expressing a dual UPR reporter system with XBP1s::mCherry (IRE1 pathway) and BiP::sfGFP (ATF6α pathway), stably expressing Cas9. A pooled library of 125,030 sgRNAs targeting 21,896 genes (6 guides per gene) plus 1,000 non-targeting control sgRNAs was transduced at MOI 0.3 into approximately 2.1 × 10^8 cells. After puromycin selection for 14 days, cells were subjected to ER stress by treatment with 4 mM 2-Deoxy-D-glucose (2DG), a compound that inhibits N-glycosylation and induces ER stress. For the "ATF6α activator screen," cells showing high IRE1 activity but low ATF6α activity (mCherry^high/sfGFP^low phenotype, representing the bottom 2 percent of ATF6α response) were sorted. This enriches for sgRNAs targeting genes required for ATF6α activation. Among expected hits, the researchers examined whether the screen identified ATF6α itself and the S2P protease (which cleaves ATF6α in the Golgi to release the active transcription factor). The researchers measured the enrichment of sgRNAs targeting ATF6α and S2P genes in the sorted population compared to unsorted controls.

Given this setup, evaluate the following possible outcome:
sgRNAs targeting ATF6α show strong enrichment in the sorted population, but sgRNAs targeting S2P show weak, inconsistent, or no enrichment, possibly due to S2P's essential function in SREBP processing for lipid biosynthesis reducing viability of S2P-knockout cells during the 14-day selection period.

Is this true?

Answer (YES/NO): NO